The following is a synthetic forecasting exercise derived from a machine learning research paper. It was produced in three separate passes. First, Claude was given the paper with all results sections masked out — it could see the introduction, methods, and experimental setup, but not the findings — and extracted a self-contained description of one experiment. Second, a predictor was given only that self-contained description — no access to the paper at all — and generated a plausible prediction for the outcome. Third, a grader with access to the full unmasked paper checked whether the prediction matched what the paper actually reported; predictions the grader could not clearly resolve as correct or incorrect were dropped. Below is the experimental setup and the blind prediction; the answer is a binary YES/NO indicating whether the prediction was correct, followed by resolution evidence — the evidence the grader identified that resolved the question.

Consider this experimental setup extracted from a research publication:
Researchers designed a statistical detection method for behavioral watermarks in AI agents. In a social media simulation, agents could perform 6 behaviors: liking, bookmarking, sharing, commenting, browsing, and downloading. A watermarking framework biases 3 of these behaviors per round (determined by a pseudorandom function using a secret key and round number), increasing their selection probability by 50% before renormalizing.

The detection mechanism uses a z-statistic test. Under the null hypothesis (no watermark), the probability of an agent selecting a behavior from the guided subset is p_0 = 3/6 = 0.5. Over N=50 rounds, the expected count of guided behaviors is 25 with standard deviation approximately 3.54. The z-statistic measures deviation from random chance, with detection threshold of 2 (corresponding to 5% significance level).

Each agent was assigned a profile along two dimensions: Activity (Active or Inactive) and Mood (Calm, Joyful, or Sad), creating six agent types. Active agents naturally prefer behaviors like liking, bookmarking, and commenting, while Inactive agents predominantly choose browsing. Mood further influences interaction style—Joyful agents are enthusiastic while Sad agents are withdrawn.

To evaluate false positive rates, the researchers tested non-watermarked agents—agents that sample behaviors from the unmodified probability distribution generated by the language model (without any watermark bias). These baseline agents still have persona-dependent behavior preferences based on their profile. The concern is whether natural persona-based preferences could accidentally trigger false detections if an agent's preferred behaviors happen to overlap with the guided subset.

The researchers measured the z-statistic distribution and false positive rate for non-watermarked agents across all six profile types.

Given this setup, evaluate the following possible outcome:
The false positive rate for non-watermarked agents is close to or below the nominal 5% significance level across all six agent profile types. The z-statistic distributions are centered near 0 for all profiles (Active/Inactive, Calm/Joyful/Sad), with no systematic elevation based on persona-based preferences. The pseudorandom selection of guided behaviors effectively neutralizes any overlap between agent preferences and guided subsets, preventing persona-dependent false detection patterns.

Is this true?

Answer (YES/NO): NO